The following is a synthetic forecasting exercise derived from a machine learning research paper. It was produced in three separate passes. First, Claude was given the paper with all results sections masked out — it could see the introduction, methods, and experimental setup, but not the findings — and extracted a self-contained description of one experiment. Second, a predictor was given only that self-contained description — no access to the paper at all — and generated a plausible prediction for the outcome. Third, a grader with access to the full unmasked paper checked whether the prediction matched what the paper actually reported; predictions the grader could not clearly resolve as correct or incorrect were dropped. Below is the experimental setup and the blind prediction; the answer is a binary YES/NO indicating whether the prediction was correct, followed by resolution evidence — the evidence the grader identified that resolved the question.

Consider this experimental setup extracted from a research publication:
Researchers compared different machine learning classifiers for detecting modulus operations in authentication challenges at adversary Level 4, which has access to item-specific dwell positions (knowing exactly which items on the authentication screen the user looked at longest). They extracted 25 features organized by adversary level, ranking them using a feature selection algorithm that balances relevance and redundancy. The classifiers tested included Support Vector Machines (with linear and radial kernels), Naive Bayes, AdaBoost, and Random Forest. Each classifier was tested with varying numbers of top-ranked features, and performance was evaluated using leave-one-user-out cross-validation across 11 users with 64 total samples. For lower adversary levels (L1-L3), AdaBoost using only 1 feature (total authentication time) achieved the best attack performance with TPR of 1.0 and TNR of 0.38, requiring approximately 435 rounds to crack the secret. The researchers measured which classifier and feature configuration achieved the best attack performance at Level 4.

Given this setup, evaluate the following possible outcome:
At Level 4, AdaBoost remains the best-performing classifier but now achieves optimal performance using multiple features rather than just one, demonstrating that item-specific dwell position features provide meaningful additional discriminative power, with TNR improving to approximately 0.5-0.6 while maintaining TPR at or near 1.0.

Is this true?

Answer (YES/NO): NO